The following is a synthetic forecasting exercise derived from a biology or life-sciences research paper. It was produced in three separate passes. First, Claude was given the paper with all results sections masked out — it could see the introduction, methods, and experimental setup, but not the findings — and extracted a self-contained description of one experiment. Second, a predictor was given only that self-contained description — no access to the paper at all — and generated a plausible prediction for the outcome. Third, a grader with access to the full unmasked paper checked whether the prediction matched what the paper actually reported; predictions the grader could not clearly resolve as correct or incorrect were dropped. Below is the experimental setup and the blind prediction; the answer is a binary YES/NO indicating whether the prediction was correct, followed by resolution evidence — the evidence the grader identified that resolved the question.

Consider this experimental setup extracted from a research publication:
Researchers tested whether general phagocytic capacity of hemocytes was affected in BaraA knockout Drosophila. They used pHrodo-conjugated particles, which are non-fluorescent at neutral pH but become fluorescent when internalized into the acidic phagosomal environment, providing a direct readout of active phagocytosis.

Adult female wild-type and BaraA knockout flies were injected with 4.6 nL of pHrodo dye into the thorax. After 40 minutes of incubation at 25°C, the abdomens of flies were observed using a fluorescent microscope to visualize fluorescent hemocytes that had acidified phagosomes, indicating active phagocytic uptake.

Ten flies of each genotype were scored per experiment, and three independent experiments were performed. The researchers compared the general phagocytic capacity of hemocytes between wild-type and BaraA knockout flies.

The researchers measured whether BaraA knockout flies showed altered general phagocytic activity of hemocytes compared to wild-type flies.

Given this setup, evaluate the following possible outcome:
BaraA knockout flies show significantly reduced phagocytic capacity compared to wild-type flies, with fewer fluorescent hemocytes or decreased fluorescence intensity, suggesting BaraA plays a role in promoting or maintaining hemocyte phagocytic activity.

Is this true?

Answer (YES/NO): NO